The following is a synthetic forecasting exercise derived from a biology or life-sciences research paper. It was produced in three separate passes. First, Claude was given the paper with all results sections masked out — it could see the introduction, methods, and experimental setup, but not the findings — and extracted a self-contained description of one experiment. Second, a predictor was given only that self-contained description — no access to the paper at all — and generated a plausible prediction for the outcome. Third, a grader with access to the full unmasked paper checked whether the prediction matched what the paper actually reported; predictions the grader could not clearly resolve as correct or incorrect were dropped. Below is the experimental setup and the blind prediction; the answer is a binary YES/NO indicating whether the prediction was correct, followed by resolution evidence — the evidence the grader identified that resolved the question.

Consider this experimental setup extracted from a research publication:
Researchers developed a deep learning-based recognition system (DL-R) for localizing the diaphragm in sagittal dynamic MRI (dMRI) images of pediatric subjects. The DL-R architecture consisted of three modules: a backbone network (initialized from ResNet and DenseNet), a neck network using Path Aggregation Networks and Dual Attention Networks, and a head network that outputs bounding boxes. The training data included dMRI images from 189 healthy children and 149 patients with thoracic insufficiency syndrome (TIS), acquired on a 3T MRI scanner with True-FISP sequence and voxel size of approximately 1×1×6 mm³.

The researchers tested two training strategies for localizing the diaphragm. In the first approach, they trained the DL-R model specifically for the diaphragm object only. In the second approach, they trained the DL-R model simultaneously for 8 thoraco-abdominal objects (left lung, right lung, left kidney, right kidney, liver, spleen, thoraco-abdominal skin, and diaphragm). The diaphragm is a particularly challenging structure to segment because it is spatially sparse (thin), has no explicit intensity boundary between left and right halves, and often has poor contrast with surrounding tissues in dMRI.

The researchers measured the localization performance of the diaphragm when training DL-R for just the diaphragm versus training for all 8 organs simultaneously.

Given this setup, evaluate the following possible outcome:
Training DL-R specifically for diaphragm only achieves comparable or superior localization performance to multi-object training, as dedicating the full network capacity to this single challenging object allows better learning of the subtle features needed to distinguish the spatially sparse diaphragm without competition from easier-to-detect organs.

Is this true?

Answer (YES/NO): NO